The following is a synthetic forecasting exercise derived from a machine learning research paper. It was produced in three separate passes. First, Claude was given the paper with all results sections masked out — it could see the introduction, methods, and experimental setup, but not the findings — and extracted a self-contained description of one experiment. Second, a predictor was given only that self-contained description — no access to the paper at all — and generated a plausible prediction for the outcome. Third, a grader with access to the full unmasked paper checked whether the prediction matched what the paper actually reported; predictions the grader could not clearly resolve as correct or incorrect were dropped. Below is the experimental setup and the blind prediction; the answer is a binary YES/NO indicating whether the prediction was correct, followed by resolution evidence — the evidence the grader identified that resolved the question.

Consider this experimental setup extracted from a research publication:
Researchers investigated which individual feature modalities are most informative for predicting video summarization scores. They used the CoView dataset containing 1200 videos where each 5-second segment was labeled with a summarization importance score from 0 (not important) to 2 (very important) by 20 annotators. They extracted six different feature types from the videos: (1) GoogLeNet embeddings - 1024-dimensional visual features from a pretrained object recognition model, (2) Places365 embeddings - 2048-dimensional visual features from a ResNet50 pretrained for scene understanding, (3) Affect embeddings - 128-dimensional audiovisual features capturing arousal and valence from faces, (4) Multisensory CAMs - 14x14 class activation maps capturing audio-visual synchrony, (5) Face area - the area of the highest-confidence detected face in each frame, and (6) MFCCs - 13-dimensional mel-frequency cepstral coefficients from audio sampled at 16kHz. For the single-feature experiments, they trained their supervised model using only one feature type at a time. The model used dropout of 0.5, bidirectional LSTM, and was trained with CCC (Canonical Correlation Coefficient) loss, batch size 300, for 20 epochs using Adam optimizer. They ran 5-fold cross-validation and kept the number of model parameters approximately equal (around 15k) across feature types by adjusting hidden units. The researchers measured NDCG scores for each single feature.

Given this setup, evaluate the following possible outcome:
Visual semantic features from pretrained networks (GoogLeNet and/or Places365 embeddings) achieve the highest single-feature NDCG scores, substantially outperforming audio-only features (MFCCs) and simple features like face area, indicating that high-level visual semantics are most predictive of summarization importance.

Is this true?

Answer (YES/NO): YES